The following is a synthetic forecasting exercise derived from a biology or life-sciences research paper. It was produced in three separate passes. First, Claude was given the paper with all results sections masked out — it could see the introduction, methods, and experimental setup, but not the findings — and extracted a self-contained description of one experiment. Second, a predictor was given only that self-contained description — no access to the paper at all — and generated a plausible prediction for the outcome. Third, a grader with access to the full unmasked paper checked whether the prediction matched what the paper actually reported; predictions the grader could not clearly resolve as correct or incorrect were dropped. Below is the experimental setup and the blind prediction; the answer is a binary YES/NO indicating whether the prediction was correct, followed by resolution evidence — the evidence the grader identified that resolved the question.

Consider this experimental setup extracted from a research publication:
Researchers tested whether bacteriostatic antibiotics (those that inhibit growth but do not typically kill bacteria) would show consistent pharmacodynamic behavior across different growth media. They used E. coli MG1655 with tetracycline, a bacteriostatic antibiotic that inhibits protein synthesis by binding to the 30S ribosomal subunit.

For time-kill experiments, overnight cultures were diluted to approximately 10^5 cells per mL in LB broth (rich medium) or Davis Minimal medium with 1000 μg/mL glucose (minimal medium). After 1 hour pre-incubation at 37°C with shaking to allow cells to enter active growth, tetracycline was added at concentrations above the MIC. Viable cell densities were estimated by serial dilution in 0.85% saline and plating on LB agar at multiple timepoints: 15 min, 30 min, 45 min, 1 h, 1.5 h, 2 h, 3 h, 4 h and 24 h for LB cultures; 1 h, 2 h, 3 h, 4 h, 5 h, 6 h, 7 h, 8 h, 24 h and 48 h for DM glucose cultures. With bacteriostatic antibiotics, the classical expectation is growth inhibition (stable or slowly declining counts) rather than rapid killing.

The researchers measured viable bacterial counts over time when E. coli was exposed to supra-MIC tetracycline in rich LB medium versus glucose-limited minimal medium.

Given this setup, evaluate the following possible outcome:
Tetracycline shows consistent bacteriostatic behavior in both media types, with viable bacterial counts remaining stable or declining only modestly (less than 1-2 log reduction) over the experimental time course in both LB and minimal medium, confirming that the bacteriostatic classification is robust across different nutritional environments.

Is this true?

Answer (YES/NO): YES